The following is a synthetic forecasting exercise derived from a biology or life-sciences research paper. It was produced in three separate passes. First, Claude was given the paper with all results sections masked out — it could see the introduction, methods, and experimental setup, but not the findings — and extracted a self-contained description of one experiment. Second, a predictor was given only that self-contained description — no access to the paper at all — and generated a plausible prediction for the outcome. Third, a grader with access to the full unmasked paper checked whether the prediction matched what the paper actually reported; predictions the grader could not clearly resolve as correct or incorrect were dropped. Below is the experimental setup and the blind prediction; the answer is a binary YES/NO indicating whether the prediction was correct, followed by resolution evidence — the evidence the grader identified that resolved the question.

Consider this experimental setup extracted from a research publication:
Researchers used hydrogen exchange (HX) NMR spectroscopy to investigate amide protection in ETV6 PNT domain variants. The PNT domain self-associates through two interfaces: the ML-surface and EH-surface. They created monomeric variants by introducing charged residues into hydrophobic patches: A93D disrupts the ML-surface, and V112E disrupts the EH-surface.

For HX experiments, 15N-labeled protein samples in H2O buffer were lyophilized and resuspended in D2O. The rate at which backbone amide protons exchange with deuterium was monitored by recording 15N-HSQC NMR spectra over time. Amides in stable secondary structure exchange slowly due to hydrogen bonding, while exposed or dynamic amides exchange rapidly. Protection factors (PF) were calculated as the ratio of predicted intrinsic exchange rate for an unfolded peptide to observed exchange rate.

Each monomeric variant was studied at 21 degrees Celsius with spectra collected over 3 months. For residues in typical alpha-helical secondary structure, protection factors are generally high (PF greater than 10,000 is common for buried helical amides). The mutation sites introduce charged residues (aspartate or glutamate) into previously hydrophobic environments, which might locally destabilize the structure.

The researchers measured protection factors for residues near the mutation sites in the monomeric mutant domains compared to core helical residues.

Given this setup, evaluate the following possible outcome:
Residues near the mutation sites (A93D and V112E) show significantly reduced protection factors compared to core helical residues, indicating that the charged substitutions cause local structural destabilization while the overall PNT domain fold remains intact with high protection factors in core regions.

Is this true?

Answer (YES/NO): NO